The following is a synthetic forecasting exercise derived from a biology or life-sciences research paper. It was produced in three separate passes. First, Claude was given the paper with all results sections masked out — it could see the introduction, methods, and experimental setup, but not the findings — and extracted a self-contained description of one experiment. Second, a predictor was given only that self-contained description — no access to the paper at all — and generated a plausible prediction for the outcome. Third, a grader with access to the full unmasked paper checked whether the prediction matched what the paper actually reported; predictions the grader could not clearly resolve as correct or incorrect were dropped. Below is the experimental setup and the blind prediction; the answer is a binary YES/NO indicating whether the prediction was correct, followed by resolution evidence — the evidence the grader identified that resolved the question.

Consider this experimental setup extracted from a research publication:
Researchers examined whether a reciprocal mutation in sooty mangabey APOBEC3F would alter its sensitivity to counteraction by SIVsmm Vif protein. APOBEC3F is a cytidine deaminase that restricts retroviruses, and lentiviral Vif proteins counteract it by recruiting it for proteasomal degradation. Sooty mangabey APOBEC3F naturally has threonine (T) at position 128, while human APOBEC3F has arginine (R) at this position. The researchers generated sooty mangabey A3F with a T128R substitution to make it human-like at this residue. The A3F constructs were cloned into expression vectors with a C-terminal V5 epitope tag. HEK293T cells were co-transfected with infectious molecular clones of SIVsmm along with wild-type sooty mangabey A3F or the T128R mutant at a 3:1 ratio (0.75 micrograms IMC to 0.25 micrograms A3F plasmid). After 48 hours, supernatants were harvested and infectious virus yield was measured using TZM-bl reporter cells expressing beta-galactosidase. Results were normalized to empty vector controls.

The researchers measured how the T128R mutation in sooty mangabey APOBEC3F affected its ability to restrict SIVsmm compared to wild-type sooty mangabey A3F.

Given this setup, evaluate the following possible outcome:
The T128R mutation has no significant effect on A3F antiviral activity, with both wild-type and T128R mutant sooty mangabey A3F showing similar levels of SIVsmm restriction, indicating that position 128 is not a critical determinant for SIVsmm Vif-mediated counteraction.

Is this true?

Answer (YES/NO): NO